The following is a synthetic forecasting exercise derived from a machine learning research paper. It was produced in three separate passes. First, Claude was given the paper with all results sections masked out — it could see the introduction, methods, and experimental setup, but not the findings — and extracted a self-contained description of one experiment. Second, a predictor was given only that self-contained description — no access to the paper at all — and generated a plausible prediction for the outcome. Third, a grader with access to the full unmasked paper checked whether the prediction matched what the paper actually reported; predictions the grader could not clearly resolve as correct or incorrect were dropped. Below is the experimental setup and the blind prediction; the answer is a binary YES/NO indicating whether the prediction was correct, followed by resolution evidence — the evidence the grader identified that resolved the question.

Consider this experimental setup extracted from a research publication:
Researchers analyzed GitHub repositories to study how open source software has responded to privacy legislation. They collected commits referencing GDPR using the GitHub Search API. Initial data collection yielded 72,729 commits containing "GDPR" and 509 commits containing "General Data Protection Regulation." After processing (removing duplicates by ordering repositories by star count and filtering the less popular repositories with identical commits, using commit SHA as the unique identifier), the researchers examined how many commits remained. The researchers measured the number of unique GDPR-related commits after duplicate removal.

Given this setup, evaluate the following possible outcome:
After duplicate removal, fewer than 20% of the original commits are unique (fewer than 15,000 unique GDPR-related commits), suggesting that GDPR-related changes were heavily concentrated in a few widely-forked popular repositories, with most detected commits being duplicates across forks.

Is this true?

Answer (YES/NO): NO